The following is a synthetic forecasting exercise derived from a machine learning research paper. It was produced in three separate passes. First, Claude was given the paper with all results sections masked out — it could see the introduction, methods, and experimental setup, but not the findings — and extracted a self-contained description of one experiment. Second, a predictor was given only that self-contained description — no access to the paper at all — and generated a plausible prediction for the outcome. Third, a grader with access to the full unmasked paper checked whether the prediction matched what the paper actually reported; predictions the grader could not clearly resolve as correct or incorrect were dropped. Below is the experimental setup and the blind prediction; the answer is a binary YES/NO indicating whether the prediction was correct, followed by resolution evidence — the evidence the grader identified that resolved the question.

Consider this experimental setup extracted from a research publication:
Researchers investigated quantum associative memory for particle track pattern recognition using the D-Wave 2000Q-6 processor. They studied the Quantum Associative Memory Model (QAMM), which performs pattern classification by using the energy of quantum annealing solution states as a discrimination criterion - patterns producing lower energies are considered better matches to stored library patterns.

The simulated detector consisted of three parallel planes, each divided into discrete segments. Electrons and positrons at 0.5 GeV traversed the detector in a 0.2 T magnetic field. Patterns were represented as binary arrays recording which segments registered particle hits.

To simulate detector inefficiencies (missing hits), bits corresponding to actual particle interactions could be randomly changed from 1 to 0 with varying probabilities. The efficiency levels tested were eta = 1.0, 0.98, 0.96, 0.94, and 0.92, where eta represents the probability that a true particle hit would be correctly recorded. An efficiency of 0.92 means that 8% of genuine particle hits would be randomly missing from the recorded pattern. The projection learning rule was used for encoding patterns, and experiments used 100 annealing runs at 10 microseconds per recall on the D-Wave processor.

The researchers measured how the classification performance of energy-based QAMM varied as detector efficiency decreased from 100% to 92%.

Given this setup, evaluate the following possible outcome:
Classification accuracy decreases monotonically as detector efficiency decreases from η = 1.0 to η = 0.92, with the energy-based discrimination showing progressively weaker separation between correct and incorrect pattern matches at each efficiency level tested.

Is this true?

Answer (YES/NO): NO